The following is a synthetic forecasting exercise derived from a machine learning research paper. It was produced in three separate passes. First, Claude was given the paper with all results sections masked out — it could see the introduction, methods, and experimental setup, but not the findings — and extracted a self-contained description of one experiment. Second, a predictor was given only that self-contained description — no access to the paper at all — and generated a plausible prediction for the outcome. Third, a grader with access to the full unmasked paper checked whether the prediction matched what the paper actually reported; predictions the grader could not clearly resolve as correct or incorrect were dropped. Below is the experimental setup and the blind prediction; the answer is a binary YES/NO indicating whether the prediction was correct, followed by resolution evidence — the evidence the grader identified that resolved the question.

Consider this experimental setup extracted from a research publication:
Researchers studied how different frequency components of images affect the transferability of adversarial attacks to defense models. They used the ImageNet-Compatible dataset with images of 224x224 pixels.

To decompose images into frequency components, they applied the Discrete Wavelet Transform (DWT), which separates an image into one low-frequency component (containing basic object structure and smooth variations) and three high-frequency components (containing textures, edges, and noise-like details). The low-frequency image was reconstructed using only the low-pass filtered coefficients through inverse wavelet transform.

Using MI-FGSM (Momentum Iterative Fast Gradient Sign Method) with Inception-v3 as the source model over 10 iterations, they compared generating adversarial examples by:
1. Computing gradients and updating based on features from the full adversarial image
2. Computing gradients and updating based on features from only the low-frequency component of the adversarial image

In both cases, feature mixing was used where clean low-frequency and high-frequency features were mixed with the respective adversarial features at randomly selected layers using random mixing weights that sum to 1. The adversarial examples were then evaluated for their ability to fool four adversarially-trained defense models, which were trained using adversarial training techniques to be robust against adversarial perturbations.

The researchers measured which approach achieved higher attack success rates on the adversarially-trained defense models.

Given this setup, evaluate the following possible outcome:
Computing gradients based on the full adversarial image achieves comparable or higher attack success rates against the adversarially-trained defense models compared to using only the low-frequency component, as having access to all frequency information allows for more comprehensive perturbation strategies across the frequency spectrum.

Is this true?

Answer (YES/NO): NO